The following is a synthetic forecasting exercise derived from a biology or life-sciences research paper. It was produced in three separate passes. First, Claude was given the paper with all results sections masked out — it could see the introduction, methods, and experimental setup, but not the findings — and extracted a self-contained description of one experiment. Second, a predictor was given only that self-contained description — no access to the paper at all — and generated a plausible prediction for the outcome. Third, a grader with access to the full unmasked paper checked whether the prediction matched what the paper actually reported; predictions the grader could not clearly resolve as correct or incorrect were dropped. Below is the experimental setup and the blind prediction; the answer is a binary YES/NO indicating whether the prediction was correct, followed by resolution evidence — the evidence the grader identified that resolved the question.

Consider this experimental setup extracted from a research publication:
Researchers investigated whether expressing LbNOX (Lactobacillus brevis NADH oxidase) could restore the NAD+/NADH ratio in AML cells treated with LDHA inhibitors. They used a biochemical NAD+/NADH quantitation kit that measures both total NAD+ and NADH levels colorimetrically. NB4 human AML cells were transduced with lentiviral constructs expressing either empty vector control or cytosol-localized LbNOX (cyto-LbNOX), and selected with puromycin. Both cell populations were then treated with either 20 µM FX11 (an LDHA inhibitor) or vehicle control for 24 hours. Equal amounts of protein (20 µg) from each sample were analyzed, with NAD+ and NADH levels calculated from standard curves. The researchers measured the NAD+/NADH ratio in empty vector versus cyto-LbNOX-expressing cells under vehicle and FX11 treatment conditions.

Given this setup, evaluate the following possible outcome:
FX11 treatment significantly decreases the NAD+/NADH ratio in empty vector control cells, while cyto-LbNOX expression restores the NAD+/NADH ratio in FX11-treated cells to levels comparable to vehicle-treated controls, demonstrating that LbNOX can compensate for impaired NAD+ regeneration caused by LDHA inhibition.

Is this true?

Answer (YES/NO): YES